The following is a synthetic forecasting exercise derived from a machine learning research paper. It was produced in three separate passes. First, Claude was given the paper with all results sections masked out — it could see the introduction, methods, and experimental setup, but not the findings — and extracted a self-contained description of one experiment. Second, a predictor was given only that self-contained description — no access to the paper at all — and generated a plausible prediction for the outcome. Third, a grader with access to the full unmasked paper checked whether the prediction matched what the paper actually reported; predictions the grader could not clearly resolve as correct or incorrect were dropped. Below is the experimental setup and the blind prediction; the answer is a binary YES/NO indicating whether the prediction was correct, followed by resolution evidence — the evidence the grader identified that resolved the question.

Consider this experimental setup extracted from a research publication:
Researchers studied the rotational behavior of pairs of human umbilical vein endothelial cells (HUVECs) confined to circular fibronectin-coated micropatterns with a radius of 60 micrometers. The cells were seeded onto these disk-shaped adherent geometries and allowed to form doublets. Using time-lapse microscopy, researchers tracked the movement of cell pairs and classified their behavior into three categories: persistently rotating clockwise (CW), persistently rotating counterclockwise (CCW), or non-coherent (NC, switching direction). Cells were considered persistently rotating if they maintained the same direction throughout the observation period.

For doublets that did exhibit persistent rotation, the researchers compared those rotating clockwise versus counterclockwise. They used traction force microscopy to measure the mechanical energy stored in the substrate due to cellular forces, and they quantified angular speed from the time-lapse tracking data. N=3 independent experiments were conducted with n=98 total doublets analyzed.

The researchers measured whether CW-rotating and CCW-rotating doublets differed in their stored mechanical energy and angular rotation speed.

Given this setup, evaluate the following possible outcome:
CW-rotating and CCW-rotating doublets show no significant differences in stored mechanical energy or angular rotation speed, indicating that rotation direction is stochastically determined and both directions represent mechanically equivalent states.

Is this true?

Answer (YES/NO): NO